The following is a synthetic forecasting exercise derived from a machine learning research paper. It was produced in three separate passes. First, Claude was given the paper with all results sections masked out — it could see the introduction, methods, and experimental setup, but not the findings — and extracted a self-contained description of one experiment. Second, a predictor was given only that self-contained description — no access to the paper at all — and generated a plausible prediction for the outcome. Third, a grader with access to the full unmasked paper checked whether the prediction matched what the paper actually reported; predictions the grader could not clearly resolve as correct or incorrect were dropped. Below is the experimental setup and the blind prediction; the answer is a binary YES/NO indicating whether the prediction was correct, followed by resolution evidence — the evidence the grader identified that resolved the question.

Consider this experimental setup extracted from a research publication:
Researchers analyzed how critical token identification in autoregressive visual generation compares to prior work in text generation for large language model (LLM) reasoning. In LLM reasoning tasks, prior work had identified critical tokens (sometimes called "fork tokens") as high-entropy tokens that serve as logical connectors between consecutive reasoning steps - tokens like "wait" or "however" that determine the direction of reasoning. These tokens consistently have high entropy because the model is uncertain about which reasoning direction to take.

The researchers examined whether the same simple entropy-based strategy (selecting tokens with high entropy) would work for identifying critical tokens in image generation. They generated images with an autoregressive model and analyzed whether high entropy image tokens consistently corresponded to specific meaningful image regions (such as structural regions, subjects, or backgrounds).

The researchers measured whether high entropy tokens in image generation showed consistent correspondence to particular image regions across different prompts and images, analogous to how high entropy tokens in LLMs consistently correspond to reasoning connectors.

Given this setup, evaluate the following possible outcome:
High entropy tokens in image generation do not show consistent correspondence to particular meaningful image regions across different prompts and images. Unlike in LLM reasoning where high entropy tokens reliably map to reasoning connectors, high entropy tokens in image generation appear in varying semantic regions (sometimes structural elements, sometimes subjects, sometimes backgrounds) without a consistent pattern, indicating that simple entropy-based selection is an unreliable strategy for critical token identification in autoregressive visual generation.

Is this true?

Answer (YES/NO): YES